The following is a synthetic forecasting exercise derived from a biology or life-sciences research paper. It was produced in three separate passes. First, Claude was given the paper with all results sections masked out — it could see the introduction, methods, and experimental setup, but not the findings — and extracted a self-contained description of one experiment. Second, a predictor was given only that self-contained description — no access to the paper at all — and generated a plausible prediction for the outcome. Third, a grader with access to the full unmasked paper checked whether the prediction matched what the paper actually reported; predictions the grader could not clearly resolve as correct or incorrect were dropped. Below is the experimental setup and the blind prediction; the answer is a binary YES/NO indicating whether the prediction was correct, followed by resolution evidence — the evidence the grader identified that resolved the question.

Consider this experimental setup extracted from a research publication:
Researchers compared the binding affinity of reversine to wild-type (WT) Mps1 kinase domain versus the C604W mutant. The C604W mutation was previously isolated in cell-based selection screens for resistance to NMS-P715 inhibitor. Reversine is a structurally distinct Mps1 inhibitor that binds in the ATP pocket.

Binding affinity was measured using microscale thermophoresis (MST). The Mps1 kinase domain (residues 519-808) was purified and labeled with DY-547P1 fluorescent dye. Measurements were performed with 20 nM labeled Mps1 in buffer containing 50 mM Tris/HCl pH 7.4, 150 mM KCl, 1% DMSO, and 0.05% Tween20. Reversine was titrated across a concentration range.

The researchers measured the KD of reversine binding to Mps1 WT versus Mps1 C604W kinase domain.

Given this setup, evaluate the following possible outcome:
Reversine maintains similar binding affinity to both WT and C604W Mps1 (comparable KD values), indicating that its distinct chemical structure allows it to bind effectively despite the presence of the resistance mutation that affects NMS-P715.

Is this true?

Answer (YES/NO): YES